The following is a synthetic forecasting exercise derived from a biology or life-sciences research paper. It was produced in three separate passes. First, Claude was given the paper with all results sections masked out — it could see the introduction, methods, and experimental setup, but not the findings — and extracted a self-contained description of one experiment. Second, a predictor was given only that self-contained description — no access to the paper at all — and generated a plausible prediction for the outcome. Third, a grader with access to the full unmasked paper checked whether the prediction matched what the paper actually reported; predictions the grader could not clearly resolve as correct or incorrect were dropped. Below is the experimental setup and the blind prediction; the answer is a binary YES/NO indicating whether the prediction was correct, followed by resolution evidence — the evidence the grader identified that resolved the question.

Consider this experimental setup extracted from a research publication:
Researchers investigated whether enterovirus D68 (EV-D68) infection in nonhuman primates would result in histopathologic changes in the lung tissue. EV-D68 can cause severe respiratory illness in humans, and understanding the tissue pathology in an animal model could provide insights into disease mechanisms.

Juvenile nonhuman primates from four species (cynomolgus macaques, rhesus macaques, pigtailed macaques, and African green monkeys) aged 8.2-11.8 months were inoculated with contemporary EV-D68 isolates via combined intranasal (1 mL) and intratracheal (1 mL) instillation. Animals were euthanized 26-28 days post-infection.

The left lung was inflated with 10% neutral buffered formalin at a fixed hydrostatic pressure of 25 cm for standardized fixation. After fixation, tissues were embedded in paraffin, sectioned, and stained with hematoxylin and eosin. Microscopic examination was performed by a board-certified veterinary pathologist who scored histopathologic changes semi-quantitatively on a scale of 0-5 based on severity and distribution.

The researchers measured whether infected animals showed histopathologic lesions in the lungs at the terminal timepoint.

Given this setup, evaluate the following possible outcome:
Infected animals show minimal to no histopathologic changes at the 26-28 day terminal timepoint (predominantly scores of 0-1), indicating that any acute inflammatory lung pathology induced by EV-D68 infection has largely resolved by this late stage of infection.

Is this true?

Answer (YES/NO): YES